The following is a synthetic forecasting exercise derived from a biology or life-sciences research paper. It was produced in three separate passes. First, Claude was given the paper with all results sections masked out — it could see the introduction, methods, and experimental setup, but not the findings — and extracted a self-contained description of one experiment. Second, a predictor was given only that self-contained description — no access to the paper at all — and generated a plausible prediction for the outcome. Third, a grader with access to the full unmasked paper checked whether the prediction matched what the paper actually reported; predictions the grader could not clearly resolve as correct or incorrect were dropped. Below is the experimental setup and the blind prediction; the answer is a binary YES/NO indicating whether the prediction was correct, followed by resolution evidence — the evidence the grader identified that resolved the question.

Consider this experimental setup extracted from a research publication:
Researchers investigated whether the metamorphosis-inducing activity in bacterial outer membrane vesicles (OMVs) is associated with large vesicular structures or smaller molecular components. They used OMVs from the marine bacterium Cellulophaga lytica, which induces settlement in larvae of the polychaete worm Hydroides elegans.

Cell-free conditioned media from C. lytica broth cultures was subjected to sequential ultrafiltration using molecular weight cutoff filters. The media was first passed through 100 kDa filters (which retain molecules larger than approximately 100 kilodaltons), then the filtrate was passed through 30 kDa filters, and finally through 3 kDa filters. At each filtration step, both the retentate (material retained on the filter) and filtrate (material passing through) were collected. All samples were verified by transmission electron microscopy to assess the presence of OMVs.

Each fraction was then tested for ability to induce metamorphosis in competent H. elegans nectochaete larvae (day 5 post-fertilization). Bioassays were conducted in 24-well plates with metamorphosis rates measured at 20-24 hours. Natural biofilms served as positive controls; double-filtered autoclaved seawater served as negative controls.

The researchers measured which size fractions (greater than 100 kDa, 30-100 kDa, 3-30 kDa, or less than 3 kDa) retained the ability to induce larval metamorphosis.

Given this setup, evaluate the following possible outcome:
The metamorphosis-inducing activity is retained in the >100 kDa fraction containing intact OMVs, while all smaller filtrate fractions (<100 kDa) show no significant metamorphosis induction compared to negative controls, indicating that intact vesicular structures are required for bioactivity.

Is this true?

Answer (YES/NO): NO